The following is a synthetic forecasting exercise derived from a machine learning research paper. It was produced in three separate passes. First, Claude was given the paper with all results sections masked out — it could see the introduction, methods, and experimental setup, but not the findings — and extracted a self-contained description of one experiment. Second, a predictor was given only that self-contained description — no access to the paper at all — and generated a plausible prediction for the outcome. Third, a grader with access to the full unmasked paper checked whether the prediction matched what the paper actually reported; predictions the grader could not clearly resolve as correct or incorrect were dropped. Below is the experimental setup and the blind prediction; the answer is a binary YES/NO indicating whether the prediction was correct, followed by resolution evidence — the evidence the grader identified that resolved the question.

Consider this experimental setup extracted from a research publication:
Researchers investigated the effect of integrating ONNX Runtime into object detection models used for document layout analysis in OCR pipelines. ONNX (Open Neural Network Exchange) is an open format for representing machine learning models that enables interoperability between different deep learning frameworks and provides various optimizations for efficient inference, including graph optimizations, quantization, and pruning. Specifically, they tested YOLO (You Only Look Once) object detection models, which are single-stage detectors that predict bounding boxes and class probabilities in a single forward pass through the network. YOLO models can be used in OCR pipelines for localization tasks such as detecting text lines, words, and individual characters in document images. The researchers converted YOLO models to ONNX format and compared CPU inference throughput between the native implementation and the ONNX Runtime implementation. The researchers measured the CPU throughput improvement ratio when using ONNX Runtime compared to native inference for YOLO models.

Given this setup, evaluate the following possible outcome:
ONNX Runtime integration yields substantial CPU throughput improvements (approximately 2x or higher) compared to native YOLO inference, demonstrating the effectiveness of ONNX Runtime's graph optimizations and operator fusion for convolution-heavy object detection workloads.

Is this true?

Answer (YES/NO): YES